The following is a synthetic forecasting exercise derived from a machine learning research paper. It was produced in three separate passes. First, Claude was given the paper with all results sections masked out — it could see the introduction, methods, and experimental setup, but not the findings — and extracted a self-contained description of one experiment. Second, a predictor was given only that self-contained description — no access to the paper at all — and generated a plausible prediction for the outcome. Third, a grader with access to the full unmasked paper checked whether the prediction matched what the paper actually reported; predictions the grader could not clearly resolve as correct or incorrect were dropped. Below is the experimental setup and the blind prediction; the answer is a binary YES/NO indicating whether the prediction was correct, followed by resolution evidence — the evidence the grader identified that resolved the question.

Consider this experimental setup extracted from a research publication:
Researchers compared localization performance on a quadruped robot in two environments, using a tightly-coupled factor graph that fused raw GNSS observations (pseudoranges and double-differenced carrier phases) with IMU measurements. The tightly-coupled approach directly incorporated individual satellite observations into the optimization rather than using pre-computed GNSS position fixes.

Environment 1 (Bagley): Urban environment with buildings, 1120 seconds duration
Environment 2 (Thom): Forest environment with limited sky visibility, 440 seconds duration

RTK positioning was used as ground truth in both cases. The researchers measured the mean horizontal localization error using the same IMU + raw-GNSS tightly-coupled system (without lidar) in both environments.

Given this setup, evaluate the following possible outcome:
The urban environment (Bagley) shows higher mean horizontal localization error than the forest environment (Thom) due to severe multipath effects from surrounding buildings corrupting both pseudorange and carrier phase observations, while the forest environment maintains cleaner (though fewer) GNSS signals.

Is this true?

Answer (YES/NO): NO